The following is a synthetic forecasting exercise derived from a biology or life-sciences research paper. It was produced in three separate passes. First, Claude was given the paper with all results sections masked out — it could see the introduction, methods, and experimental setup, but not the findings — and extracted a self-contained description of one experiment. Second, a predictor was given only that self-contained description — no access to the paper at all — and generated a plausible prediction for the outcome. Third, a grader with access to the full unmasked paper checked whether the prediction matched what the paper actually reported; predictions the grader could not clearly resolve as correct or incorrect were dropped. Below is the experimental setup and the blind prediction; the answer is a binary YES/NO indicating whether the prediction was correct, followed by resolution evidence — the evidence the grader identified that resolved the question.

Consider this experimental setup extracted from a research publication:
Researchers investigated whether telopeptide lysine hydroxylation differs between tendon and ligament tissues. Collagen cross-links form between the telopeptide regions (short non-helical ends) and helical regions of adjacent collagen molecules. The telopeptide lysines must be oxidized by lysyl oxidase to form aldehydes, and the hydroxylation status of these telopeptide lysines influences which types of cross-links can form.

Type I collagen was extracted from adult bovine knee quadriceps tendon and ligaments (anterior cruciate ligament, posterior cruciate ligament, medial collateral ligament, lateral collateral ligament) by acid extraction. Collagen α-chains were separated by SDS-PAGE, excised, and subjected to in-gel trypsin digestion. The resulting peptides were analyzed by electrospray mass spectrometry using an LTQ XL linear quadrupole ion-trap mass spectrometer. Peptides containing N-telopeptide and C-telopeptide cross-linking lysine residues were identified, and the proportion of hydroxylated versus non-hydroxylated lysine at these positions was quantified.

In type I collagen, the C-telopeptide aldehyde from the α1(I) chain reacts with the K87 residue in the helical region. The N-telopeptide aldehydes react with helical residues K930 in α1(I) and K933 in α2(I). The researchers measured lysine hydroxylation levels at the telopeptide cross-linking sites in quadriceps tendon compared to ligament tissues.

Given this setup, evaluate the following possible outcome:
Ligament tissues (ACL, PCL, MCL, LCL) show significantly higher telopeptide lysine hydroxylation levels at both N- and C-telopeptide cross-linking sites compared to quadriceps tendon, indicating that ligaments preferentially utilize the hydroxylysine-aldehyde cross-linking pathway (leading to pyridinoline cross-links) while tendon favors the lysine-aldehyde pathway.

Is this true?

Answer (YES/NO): YES